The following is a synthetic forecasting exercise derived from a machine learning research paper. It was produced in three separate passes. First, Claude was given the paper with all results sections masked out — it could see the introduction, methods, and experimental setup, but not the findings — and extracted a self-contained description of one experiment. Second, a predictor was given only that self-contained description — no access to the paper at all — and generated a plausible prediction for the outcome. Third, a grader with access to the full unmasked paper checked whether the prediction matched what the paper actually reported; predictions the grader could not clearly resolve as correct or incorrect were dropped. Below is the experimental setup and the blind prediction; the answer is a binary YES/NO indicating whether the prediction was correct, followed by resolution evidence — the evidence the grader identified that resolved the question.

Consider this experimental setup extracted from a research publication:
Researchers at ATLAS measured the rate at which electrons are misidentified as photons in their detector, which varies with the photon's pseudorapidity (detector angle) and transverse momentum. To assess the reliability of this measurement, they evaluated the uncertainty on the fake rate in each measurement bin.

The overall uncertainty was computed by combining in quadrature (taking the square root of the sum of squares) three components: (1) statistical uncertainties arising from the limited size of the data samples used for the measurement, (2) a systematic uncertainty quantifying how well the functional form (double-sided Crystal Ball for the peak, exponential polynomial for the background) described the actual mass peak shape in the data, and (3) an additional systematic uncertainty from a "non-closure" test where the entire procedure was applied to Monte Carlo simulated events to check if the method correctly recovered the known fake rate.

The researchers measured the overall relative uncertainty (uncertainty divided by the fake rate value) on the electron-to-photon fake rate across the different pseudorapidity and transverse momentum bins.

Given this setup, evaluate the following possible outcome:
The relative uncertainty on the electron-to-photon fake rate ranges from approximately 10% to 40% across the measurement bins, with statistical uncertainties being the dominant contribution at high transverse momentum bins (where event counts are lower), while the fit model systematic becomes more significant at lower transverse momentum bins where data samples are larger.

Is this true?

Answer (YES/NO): NO